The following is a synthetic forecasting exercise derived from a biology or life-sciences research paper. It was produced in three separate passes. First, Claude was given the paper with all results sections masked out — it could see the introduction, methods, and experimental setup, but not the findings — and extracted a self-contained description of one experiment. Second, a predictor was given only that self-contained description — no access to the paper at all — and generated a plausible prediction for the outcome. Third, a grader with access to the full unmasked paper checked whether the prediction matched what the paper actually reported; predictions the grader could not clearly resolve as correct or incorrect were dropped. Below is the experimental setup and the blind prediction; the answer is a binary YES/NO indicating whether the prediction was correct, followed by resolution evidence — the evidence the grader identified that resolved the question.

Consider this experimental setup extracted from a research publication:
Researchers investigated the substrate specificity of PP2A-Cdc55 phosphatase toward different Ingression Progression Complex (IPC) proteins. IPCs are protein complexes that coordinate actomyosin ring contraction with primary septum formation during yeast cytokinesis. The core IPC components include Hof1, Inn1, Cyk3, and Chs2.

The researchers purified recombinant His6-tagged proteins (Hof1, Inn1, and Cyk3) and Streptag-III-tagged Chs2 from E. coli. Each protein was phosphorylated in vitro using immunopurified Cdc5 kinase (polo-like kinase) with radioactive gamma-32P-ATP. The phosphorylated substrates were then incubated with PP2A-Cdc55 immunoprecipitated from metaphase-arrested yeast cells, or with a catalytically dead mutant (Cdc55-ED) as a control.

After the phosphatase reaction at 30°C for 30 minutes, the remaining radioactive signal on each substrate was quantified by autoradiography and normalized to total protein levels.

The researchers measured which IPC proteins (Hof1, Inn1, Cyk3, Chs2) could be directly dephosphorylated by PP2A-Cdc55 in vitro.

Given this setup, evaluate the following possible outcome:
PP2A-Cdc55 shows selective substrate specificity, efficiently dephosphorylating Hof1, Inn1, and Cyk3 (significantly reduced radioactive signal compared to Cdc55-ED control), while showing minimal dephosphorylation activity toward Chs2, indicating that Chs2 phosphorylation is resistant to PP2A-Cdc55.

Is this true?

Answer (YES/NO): NO